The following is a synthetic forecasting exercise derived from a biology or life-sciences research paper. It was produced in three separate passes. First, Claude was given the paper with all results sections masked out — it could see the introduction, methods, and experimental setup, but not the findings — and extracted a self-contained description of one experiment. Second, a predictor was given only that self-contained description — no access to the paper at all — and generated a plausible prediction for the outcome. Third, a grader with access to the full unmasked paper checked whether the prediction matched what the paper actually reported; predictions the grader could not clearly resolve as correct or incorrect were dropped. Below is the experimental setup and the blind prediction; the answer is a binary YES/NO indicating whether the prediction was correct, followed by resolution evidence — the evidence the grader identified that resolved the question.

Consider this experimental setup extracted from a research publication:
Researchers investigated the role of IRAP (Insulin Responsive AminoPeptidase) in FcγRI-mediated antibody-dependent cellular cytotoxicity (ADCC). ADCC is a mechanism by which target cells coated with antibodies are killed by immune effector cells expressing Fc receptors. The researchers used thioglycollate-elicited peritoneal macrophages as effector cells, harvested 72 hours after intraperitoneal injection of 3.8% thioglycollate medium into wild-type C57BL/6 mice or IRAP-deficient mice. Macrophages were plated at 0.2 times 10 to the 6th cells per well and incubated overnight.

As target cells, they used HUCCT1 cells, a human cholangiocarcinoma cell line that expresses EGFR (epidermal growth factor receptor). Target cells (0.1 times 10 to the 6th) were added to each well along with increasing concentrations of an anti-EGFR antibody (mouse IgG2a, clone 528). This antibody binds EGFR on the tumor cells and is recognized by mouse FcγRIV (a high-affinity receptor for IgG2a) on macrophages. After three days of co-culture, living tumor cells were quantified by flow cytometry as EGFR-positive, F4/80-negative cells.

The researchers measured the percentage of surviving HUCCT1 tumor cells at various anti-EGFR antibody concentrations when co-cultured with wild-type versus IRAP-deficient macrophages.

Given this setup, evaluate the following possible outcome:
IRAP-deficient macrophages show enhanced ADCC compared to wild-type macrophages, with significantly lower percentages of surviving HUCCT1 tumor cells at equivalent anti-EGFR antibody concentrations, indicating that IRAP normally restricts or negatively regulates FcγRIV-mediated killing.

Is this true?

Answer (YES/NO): NO